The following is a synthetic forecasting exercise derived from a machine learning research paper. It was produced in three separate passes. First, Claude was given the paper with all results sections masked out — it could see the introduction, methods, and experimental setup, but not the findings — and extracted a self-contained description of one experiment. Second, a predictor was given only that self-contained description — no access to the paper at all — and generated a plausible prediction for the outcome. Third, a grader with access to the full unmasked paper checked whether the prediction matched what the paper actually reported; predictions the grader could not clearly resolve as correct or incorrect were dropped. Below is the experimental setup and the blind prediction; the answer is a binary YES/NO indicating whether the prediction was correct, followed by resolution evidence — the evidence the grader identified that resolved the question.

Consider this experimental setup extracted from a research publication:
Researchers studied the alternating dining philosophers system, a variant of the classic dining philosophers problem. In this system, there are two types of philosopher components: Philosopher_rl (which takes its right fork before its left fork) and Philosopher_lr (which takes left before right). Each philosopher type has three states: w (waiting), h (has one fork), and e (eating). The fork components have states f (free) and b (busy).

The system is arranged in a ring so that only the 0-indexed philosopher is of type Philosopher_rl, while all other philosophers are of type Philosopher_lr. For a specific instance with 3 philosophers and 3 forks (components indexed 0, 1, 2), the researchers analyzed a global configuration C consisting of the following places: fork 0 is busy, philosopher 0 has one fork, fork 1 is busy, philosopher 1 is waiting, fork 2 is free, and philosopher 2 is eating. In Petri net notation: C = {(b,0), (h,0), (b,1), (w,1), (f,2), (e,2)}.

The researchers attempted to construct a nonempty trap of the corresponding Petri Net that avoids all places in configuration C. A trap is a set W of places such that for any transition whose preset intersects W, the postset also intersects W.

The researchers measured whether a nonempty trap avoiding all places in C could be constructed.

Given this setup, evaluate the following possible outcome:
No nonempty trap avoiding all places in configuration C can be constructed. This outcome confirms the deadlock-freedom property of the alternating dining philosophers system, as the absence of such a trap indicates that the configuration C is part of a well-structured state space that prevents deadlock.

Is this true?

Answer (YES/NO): NO